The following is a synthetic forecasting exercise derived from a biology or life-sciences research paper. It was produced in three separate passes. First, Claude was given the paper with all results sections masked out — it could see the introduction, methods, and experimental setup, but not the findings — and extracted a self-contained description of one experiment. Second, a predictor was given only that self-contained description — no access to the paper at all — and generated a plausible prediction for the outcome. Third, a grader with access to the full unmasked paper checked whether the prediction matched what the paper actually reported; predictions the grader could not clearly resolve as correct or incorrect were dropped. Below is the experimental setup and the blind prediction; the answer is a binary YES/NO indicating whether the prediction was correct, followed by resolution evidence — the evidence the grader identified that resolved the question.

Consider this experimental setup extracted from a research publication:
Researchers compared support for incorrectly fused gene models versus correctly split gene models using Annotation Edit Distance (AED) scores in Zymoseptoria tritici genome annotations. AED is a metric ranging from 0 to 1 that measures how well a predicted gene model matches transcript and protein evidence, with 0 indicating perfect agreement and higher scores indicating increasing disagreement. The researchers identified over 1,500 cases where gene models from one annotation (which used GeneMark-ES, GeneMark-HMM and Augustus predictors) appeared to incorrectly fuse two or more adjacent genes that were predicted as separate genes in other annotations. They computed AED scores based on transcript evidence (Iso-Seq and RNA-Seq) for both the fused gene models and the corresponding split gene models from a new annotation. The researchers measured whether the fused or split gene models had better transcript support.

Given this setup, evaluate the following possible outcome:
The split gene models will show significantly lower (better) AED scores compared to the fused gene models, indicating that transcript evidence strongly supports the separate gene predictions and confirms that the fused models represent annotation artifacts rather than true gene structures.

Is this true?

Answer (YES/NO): YES